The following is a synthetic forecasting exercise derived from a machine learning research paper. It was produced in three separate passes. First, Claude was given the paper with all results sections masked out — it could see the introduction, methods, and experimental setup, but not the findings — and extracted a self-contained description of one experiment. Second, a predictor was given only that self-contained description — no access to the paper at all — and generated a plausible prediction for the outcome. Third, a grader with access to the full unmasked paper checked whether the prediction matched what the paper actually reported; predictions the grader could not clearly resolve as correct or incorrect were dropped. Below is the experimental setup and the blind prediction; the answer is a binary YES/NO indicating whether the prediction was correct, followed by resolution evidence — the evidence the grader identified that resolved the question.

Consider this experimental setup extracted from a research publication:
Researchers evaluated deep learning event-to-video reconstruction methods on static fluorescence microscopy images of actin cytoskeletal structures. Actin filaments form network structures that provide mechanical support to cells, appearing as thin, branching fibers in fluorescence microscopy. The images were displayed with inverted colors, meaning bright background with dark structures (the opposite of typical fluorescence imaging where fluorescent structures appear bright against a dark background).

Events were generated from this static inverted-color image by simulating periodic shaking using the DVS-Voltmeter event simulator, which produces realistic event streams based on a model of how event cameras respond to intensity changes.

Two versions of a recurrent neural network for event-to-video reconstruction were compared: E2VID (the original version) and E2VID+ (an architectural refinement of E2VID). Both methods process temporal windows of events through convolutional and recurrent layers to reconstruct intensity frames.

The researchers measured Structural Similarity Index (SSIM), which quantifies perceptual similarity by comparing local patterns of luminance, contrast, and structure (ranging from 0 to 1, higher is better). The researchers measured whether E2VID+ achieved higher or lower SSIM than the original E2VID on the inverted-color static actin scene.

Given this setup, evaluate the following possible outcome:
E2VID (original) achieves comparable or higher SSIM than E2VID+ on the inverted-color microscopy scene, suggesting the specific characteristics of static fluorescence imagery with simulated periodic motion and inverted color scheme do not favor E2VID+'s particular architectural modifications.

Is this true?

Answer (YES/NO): YES